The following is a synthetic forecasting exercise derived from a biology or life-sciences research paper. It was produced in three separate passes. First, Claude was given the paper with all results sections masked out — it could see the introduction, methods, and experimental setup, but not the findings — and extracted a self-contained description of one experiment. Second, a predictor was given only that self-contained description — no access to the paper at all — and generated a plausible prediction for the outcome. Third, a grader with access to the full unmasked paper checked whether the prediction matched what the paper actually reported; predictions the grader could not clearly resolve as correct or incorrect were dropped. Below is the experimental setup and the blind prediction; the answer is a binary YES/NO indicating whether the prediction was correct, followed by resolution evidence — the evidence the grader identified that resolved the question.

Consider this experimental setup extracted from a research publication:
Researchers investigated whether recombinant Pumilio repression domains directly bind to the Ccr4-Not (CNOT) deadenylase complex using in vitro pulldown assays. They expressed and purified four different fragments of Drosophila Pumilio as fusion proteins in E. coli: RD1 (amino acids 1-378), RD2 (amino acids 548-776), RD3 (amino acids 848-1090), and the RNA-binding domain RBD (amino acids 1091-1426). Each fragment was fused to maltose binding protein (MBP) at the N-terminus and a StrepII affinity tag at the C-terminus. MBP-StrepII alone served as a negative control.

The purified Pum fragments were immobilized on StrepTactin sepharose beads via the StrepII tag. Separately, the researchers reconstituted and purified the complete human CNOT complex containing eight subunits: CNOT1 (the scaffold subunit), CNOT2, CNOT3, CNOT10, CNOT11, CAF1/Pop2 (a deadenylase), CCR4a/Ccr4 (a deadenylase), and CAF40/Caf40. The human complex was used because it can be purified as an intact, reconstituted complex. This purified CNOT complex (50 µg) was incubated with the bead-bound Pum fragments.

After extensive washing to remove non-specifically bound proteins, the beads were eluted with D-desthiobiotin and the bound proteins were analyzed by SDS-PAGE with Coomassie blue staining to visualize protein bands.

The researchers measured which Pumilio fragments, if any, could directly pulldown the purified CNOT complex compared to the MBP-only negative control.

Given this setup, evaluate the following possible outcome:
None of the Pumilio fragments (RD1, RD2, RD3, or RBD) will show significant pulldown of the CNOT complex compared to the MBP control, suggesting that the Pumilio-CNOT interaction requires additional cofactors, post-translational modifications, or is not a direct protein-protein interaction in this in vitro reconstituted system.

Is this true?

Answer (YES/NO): NO